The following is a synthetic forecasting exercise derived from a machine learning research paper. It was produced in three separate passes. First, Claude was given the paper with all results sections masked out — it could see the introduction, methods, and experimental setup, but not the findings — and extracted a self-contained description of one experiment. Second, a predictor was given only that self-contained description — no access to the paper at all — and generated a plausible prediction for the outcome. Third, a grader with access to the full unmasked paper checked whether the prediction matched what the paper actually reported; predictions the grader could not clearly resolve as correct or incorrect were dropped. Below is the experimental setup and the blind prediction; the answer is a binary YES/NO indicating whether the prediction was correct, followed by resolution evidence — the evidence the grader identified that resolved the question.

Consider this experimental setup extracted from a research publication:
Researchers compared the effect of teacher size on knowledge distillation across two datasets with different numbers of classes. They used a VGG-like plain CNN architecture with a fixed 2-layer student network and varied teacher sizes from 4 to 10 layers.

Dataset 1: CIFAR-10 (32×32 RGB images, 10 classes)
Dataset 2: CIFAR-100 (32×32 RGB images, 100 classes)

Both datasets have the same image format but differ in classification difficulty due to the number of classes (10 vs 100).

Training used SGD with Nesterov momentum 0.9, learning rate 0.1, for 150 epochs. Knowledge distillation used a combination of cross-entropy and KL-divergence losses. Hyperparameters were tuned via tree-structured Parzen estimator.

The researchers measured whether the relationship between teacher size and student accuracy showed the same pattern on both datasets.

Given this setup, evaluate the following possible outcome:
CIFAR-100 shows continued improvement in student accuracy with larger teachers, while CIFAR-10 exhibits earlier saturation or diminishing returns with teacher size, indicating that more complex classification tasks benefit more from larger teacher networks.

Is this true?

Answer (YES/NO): NO